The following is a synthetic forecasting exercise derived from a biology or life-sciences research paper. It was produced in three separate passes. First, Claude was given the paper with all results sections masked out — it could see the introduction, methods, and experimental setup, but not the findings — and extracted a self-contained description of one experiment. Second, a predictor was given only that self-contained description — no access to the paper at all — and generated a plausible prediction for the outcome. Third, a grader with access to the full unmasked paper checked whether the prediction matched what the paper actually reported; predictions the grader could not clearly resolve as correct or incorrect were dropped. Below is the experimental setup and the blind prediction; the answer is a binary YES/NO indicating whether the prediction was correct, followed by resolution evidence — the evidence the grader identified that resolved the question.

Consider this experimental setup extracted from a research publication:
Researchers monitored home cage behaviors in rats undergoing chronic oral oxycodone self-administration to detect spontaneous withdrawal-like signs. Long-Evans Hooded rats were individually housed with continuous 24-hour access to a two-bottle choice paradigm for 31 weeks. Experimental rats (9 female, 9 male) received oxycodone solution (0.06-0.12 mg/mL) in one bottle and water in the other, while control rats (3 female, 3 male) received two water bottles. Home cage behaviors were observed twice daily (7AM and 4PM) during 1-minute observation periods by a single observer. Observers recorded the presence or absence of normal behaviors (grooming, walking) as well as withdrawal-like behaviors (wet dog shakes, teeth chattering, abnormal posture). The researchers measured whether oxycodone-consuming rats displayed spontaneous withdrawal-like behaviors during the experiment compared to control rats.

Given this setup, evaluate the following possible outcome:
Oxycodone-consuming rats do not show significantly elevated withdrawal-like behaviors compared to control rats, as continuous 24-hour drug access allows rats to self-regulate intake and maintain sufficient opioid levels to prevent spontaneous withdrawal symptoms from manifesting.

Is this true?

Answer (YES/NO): YES